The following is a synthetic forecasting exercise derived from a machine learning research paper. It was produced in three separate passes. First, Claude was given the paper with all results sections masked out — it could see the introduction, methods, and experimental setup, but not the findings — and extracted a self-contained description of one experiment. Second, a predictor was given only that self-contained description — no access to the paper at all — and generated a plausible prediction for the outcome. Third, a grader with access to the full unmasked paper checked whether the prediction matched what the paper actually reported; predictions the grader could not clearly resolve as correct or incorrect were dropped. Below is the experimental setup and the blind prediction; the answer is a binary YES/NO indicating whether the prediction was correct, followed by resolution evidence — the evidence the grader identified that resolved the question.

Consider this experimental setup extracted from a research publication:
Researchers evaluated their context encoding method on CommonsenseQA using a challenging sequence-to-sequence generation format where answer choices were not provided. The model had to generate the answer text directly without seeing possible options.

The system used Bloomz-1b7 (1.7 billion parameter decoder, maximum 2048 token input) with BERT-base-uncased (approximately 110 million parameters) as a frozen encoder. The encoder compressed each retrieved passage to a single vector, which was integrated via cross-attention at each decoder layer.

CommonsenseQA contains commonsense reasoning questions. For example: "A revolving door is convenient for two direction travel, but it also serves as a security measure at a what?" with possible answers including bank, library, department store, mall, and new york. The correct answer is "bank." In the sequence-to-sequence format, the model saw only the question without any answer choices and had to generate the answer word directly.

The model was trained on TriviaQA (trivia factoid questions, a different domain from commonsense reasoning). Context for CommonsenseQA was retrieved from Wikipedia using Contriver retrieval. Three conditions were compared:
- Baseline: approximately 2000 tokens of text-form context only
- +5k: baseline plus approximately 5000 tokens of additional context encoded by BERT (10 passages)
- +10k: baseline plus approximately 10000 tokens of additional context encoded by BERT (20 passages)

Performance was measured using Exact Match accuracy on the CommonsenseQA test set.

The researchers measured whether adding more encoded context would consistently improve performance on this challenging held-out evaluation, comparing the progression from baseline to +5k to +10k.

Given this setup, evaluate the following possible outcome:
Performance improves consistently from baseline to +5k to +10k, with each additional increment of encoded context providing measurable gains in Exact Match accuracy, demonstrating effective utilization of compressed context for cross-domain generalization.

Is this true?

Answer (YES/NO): NO